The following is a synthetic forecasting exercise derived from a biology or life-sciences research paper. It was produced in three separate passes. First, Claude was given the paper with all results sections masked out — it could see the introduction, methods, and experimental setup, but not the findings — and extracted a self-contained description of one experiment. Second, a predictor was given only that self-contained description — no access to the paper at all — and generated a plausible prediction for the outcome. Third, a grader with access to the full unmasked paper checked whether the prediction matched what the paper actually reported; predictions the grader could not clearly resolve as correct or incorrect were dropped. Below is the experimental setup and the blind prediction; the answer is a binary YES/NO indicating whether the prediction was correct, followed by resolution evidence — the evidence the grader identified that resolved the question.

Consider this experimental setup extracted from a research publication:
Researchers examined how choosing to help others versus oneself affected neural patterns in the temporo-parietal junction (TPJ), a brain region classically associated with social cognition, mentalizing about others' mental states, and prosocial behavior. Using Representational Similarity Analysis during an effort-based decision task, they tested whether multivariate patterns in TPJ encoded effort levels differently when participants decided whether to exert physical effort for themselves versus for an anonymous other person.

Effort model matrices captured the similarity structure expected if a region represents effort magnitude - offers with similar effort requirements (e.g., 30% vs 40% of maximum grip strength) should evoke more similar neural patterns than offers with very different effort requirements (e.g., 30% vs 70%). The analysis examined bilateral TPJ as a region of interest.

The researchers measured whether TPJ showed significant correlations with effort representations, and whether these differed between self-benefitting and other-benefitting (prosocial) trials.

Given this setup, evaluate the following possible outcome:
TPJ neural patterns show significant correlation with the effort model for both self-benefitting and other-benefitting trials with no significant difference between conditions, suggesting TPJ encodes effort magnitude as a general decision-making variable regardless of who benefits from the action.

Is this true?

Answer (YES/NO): YES